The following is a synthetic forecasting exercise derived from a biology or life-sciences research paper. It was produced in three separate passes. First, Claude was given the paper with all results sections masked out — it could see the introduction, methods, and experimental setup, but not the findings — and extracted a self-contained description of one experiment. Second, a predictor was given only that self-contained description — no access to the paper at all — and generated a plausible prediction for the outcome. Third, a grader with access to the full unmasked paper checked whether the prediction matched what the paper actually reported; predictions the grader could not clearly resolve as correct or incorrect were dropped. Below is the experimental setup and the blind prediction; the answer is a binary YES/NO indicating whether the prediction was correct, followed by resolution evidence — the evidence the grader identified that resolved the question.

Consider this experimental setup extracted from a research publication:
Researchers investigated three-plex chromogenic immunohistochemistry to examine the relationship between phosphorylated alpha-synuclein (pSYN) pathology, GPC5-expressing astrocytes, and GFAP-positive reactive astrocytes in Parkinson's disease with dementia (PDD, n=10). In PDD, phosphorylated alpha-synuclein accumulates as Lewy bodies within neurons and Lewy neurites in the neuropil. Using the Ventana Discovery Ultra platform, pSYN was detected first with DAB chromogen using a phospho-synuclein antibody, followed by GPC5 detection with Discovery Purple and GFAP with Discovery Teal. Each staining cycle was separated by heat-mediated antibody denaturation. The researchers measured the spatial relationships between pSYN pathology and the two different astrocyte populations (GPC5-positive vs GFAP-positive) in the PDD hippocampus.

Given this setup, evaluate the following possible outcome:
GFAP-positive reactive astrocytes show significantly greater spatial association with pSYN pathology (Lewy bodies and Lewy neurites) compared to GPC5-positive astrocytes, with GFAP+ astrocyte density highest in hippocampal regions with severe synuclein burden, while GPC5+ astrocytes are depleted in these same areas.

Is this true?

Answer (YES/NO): NO